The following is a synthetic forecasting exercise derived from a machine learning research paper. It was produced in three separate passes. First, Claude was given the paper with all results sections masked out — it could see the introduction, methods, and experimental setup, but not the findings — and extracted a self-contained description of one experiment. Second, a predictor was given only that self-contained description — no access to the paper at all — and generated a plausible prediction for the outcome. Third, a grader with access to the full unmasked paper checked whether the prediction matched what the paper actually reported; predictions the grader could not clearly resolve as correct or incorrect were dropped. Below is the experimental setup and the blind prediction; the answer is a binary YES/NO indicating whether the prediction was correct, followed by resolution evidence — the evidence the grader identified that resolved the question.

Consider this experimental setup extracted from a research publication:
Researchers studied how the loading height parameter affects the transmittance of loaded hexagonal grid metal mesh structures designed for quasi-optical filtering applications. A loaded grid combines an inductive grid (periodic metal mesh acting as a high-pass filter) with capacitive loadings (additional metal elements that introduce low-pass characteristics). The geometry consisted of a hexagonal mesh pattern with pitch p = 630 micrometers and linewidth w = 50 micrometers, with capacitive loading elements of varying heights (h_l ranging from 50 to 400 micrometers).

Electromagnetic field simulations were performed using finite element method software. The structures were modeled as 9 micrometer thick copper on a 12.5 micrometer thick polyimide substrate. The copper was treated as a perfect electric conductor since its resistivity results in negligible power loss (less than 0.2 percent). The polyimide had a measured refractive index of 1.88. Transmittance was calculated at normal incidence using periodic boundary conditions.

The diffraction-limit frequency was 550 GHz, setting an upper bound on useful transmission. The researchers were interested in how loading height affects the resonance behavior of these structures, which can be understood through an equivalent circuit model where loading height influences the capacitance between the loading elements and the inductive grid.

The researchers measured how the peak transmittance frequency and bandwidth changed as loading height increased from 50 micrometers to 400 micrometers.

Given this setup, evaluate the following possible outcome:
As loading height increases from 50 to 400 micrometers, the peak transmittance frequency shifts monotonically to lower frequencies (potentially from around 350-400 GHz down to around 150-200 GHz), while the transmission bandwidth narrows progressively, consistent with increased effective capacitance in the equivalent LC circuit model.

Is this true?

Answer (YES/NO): YES